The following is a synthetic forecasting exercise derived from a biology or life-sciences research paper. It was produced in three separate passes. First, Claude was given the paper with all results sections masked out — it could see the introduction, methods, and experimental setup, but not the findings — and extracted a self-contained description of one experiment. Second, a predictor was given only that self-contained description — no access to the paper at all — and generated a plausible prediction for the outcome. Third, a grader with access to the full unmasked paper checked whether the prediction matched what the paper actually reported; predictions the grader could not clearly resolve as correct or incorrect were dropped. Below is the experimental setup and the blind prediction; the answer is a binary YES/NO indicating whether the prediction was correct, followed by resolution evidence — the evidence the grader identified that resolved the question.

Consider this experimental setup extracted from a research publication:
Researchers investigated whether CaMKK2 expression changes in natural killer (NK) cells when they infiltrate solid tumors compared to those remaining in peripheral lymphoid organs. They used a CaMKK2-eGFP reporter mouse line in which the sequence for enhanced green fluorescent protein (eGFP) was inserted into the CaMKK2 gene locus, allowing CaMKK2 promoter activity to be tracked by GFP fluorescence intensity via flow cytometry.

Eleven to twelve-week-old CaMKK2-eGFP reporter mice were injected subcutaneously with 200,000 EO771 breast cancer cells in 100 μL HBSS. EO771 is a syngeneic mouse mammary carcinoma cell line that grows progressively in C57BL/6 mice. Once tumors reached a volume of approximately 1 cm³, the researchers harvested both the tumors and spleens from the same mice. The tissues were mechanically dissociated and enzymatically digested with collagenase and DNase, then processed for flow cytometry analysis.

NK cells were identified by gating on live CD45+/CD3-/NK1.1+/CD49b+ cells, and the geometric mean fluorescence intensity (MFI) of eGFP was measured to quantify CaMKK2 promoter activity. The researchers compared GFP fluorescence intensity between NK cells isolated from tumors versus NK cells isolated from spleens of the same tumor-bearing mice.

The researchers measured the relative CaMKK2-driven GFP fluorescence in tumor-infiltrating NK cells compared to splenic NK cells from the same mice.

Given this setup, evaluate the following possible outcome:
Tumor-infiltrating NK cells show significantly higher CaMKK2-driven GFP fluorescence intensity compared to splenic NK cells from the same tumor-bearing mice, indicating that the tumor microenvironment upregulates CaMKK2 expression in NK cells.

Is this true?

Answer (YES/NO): YES